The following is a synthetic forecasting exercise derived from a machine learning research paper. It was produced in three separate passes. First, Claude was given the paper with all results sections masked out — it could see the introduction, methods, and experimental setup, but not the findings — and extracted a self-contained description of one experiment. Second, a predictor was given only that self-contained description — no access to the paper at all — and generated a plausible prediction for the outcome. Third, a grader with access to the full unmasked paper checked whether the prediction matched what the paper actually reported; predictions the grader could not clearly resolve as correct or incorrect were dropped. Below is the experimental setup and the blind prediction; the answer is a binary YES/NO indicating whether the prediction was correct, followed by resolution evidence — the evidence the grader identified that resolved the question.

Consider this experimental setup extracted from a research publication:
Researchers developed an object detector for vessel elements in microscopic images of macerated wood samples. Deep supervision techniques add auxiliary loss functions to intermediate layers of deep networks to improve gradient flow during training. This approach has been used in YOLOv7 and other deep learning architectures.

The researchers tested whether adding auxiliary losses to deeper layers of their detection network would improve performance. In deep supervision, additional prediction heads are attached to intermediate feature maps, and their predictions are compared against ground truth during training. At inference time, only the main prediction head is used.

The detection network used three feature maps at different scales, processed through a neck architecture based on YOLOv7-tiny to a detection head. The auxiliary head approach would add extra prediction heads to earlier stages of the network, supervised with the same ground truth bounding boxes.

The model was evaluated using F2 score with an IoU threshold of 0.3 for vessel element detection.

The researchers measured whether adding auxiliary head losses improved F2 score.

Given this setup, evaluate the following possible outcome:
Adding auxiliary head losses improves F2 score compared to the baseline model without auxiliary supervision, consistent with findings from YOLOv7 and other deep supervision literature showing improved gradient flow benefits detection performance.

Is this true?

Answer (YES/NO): NO